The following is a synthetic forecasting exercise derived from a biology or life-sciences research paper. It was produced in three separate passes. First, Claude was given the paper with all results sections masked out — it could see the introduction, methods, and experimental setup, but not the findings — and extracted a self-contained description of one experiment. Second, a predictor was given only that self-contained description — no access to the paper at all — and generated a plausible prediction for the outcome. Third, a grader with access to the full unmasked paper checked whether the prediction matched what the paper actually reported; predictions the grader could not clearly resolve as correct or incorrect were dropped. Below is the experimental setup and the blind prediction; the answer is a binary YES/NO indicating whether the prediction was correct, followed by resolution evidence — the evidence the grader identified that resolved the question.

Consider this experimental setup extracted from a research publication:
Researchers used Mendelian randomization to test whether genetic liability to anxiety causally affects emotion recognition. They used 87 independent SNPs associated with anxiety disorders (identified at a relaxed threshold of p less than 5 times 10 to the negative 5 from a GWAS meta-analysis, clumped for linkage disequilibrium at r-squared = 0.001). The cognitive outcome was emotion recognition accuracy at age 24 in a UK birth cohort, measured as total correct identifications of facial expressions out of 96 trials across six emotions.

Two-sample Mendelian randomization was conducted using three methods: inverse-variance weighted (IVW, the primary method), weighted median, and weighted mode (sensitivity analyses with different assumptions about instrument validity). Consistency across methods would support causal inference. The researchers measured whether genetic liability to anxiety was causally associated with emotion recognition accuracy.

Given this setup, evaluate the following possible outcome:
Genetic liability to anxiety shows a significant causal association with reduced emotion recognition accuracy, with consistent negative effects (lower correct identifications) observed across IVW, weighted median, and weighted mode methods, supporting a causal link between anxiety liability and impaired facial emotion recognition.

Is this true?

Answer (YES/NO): NO